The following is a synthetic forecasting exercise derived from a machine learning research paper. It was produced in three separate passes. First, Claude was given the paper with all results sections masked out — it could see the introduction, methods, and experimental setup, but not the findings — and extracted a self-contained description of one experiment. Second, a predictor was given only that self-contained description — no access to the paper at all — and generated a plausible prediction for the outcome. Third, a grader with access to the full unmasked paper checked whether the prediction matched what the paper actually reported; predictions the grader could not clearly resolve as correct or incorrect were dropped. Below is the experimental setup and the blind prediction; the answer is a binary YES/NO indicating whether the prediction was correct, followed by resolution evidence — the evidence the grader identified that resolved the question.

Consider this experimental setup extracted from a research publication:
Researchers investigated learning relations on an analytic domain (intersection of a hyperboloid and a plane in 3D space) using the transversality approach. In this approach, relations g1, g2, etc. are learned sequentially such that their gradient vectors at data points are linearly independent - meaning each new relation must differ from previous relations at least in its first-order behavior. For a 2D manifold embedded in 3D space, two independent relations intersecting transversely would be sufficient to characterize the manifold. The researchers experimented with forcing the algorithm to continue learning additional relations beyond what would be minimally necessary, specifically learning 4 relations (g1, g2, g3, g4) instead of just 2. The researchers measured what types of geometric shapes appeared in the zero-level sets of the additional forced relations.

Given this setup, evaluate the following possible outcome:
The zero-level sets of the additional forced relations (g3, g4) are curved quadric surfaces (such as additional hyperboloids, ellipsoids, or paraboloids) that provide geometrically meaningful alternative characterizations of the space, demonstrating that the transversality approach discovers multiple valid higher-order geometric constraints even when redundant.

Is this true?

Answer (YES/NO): NO